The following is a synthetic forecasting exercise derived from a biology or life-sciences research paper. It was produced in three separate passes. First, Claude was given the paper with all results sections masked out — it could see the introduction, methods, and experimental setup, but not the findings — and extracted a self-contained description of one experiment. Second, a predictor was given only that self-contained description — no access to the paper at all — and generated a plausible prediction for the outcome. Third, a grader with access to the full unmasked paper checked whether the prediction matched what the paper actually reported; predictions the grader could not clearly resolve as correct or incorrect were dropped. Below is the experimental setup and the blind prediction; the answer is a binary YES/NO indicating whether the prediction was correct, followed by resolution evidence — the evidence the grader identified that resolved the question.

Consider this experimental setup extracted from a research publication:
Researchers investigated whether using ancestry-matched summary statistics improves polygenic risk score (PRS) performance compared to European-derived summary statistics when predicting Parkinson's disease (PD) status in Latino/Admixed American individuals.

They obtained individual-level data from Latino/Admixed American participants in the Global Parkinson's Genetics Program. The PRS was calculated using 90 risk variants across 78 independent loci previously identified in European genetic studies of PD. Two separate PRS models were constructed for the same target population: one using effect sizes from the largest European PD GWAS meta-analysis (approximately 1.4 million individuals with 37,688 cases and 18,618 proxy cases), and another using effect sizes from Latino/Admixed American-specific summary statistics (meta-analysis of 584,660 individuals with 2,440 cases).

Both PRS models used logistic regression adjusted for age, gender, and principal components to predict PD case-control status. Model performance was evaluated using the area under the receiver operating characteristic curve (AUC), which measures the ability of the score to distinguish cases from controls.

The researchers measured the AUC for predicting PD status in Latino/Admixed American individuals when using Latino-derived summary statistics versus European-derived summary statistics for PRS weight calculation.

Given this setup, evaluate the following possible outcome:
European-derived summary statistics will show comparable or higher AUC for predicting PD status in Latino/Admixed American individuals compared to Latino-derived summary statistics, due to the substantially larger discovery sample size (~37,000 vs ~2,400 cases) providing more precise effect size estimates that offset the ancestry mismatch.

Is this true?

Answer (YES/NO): YES